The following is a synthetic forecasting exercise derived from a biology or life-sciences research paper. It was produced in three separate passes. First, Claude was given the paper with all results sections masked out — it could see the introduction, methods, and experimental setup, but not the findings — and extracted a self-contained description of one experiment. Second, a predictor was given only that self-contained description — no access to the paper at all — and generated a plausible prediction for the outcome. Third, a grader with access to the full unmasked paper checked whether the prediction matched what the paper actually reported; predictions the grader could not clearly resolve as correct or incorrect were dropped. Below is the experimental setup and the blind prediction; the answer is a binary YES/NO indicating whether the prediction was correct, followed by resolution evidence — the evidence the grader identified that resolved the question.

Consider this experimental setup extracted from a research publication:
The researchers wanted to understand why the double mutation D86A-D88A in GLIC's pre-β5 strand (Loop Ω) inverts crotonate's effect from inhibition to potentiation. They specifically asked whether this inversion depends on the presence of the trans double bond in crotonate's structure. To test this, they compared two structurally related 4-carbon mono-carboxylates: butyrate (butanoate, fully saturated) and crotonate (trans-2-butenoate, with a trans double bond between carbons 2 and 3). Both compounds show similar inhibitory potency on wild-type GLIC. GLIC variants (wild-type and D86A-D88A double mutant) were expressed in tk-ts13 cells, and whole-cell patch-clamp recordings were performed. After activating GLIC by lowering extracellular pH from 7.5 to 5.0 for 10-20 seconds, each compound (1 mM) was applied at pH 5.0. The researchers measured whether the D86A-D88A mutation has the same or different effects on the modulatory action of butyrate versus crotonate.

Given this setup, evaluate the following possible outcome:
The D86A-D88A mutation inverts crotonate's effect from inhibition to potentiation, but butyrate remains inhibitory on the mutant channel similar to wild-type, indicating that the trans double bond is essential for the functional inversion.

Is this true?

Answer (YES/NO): YES